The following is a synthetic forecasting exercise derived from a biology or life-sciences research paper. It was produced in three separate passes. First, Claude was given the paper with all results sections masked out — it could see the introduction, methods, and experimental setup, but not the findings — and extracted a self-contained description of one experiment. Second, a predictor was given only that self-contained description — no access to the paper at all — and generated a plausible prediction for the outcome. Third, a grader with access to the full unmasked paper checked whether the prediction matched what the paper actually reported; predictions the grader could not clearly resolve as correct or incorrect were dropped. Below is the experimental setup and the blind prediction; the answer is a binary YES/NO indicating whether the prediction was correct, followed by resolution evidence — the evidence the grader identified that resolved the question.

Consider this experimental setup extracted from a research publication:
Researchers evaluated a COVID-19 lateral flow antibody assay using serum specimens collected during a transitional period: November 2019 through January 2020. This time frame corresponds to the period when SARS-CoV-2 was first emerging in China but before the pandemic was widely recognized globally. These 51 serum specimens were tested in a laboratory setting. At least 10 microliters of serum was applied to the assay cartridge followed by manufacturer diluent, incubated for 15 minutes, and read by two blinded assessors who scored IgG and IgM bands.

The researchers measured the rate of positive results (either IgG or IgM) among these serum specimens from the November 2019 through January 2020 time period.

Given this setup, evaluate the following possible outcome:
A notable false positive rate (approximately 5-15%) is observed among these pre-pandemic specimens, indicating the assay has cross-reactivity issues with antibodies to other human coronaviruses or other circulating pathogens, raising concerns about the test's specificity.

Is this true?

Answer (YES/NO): NO